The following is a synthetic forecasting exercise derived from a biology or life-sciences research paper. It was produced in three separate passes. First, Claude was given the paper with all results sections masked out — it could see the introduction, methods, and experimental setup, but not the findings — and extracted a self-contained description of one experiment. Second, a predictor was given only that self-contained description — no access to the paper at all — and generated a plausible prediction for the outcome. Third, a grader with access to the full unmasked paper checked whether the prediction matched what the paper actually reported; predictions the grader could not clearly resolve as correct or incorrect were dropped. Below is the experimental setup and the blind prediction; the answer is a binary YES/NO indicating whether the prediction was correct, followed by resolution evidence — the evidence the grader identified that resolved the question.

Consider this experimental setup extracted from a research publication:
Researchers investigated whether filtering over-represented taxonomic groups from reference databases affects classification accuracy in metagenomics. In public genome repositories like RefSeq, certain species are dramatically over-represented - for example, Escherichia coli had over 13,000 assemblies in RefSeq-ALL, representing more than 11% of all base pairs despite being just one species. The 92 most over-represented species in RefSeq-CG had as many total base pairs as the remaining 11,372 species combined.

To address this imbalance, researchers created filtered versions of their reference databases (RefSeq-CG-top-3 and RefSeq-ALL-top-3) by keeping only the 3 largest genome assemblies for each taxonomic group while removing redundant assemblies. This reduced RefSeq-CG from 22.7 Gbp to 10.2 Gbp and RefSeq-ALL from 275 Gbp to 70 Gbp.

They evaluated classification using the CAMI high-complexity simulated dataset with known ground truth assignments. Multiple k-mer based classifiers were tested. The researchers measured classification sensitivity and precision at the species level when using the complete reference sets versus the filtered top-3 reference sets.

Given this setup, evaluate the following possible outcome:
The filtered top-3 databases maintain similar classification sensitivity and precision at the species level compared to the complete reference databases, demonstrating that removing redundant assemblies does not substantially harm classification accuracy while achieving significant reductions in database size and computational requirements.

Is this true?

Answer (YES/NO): YES